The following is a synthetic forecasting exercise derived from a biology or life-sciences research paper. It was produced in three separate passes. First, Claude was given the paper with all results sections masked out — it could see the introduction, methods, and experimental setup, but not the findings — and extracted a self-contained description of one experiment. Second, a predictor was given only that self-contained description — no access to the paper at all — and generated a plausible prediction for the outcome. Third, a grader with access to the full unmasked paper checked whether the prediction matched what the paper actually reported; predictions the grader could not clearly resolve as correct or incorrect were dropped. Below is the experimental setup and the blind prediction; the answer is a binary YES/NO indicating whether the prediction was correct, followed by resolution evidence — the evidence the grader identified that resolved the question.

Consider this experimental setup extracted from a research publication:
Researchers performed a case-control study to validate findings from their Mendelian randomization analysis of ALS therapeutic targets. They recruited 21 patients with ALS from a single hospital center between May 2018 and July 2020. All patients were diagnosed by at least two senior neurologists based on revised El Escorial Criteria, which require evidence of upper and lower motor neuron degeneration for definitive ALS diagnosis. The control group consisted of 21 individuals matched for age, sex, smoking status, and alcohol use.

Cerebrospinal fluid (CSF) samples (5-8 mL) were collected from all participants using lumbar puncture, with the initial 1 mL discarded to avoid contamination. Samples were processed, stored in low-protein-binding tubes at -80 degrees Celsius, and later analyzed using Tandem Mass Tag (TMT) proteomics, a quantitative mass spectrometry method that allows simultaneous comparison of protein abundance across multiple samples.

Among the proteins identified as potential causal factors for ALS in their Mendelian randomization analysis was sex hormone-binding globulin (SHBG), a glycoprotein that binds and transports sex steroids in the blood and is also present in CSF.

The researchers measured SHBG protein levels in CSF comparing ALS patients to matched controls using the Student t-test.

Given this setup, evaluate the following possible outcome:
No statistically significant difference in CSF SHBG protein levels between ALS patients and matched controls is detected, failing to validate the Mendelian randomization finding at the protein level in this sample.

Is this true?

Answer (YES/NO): NO